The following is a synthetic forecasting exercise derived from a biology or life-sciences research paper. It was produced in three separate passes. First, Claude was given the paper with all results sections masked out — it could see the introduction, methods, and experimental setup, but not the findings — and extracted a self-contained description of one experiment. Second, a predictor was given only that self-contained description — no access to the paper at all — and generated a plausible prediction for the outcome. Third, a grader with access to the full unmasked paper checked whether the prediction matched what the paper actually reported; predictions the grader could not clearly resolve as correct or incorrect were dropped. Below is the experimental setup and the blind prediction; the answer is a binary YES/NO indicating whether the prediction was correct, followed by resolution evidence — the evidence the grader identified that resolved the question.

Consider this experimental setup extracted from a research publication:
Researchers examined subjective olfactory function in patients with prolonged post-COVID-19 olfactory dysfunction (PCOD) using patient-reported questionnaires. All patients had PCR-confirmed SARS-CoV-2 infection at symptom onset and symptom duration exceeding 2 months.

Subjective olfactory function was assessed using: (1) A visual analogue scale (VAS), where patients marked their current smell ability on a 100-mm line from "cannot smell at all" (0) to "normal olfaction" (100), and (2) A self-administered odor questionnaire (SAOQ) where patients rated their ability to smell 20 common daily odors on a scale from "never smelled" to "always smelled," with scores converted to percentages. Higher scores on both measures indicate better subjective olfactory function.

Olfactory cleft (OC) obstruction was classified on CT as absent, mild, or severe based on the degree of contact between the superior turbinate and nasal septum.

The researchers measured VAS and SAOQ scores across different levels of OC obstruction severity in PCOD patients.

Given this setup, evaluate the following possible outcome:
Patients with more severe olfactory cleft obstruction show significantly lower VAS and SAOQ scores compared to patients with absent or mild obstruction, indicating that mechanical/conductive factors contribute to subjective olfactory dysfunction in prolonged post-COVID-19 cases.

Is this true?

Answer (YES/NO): NO